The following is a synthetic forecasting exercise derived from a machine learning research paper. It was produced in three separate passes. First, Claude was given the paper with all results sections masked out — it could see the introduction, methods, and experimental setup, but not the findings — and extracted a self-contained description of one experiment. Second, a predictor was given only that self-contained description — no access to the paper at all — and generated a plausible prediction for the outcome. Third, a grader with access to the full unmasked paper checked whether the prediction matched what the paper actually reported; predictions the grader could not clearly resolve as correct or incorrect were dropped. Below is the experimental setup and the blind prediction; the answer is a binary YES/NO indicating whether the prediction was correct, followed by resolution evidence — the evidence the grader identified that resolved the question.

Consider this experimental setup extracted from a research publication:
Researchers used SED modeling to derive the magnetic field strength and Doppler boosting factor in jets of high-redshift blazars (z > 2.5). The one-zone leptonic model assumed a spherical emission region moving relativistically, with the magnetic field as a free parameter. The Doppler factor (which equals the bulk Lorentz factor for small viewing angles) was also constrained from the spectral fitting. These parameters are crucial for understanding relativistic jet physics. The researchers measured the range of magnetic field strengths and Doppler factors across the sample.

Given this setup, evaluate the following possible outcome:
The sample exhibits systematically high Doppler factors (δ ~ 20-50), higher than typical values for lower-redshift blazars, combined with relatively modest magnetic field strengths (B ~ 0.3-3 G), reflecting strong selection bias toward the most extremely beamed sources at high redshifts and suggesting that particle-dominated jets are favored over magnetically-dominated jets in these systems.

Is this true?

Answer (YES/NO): NO